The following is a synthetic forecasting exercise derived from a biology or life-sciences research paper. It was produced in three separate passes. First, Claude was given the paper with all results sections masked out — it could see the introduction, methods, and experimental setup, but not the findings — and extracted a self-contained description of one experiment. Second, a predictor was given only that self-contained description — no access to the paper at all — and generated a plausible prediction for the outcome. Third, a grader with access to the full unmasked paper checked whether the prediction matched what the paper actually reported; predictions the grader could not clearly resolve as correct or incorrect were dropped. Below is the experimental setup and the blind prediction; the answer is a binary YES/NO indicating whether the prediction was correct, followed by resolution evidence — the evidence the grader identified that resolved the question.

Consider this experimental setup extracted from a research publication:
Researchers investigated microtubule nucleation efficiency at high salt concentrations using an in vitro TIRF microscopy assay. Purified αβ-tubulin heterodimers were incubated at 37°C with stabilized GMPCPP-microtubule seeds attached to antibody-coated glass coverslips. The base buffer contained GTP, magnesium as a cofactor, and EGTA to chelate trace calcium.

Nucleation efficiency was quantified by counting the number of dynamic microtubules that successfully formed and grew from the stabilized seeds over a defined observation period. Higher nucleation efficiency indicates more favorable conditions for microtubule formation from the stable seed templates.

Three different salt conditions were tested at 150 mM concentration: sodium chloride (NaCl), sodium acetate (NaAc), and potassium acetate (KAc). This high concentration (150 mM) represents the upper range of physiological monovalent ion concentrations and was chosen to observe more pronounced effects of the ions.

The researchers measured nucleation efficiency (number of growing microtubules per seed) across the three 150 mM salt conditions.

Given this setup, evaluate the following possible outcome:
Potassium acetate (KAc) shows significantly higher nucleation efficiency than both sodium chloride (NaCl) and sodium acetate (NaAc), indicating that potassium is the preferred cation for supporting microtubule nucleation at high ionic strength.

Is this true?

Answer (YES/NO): NO